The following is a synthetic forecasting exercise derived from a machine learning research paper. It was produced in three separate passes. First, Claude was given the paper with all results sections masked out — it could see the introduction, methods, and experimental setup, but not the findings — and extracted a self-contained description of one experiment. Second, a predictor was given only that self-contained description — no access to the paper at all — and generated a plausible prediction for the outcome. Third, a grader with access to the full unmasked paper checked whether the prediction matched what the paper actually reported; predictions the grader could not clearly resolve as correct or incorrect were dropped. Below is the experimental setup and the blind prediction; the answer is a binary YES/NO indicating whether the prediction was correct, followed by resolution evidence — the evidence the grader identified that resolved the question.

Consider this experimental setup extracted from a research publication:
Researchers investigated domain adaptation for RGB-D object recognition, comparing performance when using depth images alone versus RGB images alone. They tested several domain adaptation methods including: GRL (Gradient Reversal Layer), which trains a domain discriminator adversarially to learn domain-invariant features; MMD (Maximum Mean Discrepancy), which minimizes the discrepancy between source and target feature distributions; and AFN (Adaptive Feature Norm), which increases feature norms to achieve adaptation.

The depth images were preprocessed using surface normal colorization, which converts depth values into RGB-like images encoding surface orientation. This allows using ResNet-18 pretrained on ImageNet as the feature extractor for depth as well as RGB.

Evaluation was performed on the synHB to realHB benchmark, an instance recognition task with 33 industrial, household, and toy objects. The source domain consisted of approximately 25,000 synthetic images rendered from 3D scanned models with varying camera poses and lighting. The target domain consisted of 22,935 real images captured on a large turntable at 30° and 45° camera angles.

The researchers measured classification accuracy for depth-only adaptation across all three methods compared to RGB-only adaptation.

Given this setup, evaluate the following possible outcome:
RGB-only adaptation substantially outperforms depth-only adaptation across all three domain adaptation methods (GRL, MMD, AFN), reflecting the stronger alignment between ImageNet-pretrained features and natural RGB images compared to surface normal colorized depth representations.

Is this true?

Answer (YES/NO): YES